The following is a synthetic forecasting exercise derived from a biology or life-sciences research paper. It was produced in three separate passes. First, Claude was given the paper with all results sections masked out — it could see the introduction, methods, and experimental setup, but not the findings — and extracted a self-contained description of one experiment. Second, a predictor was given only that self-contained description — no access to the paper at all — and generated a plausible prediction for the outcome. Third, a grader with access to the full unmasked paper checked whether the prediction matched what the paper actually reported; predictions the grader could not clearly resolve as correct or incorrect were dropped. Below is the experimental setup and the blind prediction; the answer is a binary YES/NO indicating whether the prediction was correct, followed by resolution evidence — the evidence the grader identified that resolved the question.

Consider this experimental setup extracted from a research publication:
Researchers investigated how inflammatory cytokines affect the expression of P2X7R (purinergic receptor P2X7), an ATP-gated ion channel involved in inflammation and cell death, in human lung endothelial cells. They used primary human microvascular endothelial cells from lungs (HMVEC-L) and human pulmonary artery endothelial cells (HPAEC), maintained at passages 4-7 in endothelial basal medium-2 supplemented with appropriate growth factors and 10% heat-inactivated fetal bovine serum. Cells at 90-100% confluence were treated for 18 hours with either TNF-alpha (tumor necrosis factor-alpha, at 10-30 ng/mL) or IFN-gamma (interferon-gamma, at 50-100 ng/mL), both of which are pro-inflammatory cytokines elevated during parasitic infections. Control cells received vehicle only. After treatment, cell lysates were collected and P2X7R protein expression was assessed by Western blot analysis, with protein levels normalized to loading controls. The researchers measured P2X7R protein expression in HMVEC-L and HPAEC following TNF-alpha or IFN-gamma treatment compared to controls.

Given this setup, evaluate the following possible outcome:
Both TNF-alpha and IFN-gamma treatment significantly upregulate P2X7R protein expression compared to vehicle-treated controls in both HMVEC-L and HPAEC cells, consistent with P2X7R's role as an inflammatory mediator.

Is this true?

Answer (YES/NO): NO